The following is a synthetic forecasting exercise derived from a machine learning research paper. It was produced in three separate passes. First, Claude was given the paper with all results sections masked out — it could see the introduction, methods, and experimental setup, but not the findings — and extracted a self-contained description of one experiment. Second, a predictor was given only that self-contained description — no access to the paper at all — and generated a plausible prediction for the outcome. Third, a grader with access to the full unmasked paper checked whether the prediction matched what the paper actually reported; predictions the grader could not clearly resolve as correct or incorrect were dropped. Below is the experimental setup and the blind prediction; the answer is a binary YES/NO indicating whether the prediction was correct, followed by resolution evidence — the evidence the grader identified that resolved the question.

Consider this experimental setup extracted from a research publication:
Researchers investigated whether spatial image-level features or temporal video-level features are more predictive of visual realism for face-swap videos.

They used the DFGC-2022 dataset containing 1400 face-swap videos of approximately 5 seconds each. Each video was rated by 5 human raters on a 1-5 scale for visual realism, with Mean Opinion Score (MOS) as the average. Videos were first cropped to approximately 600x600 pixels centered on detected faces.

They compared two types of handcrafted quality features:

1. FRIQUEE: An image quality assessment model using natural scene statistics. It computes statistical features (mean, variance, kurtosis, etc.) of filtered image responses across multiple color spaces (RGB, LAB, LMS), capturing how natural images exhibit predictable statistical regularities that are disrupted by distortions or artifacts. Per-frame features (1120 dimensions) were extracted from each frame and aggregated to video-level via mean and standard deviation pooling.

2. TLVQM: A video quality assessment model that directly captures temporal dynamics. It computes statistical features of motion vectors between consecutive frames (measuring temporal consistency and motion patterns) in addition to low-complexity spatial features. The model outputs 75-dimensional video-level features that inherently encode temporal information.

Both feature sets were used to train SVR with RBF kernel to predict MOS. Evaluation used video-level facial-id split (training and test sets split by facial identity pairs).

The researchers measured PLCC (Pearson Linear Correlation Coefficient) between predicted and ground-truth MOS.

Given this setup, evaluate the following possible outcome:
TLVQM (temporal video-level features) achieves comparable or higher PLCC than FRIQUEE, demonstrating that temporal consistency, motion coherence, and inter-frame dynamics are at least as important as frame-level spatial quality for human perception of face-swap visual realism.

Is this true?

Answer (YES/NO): NO